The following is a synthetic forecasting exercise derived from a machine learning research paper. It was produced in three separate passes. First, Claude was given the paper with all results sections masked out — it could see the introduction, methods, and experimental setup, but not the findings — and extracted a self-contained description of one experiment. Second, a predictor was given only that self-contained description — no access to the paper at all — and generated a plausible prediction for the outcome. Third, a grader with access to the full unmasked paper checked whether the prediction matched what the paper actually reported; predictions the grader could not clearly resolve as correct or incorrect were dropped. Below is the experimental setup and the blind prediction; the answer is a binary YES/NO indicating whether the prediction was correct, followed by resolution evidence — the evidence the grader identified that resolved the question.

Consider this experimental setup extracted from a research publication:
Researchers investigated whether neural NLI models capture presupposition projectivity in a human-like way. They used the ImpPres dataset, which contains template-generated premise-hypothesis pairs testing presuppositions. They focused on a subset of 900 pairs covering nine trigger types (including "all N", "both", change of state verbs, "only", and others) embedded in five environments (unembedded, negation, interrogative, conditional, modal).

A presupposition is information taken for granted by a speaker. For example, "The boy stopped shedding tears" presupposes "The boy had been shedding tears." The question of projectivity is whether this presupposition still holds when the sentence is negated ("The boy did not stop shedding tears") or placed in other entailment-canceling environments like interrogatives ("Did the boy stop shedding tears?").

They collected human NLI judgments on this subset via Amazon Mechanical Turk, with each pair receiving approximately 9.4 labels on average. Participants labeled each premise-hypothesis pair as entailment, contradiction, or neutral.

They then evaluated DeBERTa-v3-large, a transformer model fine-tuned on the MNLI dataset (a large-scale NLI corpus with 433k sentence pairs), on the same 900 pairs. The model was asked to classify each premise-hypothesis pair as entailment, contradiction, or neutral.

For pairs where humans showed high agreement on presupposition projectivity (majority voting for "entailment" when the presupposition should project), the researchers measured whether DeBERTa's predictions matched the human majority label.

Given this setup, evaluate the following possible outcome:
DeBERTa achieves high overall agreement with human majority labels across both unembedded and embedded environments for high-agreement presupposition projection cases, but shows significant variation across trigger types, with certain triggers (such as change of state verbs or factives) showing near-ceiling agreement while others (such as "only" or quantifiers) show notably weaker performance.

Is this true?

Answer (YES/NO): NO